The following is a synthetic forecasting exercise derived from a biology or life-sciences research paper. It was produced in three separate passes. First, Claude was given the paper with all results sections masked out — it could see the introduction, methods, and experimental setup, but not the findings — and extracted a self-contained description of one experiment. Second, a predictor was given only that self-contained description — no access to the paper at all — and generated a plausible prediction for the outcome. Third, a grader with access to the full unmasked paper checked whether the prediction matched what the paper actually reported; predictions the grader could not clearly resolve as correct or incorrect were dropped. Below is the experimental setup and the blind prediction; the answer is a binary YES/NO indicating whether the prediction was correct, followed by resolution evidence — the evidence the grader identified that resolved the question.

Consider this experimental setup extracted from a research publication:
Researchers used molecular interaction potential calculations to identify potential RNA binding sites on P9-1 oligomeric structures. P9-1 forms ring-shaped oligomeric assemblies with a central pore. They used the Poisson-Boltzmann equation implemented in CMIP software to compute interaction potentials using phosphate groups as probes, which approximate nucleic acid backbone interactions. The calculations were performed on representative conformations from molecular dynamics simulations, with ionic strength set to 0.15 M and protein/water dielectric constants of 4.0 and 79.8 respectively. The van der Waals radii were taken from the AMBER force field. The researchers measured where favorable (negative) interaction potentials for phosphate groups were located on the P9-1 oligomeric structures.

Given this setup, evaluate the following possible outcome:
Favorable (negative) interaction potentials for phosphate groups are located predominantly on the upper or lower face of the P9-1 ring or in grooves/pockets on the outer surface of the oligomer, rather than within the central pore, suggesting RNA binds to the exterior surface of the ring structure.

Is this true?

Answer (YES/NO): NO